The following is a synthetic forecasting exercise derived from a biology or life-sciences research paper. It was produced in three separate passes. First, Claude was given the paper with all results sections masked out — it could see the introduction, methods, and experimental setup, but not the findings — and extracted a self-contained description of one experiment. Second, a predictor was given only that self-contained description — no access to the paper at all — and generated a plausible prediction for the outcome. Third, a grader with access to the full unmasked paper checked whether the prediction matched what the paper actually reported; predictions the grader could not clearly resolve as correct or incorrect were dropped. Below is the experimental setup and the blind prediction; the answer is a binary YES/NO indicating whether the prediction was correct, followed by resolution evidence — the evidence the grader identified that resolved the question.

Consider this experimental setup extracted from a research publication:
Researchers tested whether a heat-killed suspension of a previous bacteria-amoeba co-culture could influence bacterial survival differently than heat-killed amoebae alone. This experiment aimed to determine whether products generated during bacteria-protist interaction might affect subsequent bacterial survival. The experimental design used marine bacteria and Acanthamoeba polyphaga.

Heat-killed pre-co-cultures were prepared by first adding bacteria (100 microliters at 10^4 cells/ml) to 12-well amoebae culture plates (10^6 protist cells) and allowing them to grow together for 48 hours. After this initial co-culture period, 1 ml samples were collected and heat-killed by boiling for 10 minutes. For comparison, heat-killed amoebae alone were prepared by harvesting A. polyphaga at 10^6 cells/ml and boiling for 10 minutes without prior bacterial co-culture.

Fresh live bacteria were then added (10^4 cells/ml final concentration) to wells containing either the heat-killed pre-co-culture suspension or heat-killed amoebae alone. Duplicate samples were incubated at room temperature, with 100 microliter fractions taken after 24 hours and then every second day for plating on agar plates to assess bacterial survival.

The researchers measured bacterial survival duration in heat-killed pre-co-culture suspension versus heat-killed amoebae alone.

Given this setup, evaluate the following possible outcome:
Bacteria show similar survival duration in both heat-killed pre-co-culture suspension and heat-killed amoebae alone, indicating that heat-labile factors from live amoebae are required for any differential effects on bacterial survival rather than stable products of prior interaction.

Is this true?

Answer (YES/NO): YES